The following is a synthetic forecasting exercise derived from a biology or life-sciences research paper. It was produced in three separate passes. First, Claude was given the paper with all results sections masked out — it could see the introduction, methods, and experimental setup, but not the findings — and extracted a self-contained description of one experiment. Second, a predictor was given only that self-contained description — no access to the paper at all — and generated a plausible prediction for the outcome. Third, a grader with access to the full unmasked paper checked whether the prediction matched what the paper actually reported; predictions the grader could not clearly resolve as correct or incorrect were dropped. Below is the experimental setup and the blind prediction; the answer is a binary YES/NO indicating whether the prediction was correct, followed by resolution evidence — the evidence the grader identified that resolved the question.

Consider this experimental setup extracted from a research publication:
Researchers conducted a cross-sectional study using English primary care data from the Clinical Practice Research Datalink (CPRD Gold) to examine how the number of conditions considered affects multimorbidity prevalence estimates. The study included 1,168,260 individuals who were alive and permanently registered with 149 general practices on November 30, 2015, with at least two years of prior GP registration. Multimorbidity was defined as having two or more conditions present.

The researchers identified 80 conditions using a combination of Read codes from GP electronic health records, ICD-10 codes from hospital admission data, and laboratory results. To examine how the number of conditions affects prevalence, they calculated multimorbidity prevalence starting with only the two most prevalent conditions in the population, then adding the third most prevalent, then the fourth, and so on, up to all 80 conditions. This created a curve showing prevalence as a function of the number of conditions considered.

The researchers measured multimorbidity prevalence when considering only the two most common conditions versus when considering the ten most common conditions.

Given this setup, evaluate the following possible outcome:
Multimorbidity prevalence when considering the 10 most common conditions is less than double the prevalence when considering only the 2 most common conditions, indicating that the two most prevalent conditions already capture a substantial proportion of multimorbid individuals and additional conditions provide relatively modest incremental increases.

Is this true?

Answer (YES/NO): NO